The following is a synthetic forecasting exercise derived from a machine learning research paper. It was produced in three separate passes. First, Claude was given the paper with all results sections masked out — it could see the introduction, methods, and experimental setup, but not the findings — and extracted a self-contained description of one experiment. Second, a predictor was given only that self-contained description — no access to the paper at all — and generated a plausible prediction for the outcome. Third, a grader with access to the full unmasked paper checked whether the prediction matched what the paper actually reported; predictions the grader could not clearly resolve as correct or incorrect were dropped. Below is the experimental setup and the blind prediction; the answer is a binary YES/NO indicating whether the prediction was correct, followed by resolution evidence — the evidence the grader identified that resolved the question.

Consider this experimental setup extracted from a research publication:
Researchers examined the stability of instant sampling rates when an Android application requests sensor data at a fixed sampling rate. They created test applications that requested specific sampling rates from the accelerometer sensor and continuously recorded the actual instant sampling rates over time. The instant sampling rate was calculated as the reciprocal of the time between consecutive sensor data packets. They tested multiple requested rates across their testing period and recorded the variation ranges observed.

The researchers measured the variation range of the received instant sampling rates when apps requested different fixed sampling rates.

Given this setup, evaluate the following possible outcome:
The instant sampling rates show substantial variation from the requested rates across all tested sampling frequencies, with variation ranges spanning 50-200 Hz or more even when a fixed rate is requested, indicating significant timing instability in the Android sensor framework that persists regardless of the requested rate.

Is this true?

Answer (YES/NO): NO